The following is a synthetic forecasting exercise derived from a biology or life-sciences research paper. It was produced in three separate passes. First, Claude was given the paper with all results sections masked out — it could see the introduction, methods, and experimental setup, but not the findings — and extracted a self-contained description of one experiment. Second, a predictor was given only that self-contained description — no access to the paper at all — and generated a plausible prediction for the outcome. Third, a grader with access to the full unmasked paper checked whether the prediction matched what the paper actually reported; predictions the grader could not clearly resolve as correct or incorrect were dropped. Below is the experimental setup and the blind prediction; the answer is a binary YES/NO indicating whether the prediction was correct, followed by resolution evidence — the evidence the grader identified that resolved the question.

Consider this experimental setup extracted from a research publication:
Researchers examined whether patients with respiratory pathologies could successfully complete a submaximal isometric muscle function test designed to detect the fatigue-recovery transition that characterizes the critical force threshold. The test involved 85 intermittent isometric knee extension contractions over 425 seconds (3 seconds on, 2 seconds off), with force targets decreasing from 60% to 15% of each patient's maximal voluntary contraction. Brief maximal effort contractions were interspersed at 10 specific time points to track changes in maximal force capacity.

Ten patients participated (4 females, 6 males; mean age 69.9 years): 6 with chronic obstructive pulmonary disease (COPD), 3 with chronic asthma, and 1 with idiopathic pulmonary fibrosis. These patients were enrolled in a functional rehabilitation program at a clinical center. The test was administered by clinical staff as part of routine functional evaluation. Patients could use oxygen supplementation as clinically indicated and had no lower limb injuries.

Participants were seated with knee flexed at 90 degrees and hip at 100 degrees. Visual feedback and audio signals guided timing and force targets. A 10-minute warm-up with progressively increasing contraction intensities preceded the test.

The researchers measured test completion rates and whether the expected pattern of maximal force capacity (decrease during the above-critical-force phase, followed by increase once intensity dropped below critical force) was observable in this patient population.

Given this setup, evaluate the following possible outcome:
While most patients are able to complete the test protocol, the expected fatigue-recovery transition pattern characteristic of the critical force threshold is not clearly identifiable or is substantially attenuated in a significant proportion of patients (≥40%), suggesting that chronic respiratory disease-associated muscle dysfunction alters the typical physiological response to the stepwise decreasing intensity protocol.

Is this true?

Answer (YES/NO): NO